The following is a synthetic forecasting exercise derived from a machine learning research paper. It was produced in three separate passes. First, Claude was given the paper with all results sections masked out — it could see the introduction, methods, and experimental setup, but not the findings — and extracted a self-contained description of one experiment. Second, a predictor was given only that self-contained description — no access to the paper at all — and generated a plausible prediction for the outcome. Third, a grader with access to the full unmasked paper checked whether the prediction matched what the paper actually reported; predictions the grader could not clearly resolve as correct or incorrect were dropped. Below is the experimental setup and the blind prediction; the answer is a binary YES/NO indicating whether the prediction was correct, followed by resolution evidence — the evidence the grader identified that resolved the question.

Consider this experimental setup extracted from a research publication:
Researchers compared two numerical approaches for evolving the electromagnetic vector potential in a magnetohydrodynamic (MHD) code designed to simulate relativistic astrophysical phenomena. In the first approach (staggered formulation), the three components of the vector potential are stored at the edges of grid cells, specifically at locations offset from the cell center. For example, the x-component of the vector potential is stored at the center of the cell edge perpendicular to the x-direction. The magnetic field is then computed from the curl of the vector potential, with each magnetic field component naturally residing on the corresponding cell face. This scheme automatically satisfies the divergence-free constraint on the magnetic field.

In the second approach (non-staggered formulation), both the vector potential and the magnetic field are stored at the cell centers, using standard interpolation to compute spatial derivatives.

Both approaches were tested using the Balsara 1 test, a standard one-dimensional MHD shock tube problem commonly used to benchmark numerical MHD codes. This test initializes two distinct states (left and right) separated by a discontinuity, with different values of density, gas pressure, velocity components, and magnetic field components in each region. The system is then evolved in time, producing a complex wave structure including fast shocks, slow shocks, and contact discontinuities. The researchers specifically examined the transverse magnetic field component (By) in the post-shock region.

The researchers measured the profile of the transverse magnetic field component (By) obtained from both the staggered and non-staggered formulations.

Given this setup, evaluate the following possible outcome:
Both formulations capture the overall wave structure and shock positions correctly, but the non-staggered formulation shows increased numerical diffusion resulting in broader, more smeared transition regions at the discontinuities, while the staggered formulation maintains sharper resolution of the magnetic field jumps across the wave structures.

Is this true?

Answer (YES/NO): NO